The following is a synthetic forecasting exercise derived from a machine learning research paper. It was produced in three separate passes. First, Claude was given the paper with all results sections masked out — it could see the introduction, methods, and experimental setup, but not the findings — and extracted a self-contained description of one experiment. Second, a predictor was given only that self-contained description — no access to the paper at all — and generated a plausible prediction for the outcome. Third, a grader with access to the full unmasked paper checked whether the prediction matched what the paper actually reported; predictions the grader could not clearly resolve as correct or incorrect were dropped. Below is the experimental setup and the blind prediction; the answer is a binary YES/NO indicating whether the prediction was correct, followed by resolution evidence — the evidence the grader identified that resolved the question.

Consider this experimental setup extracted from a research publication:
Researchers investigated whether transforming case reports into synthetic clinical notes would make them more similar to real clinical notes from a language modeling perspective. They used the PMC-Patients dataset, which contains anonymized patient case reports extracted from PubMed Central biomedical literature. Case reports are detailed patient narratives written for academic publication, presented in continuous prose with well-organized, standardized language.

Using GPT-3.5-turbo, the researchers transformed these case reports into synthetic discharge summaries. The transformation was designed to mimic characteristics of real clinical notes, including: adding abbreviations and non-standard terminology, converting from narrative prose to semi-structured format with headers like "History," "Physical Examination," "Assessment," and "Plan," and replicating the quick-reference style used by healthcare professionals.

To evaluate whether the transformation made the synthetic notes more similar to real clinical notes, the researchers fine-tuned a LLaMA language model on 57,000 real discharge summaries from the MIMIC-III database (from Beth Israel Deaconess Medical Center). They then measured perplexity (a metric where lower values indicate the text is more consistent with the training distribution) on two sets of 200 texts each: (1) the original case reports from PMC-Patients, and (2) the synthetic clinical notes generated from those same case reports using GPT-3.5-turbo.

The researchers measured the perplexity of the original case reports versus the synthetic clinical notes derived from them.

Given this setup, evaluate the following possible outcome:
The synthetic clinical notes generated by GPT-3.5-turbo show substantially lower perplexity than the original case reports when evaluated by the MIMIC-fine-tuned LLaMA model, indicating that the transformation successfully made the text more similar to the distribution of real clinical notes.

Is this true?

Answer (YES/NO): YES